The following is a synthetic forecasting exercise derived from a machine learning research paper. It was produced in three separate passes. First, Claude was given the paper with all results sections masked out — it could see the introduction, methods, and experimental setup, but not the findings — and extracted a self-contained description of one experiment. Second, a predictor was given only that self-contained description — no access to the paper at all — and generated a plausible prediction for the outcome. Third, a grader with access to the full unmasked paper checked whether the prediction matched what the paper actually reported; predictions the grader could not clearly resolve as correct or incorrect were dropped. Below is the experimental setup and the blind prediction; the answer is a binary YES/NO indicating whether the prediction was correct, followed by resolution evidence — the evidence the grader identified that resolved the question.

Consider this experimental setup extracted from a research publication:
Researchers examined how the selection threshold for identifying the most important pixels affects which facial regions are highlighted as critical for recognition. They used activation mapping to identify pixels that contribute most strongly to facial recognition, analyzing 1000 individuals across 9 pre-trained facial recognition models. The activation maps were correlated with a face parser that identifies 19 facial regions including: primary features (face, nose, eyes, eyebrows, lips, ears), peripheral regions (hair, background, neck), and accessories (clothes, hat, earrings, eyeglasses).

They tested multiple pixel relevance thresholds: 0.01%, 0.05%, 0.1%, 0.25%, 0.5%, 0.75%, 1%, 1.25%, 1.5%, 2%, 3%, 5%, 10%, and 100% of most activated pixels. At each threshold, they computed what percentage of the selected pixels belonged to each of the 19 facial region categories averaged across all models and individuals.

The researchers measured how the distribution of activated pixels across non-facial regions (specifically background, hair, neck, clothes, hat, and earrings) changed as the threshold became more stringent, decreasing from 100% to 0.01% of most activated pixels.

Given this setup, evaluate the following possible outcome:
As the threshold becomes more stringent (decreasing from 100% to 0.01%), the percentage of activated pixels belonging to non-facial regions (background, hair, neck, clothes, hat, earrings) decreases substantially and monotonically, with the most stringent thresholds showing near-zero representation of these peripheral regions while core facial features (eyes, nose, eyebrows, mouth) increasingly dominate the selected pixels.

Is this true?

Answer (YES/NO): NO